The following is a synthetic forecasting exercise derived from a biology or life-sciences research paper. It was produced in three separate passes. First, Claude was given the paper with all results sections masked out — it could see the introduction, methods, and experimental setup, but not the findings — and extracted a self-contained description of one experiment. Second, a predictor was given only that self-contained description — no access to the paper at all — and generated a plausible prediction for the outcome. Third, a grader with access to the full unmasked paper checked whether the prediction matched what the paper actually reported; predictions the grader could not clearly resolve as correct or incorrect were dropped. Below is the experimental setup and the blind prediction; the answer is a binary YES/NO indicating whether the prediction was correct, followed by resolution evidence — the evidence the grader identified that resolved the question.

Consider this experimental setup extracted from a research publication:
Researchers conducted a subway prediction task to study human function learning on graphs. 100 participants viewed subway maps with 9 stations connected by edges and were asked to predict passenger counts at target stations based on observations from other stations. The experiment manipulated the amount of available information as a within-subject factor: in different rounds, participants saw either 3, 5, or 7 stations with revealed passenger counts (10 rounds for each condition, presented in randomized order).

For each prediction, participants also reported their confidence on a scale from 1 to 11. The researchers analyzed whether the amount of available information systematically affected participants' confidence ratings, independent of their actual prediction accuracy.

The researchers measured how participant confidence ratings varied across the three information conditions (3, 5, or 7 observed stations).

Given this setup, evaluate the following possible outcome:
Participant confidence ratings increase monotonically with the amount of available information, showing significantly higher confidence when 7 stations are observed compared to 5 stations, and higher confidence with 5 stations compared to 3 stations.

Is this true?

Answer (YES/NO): YES